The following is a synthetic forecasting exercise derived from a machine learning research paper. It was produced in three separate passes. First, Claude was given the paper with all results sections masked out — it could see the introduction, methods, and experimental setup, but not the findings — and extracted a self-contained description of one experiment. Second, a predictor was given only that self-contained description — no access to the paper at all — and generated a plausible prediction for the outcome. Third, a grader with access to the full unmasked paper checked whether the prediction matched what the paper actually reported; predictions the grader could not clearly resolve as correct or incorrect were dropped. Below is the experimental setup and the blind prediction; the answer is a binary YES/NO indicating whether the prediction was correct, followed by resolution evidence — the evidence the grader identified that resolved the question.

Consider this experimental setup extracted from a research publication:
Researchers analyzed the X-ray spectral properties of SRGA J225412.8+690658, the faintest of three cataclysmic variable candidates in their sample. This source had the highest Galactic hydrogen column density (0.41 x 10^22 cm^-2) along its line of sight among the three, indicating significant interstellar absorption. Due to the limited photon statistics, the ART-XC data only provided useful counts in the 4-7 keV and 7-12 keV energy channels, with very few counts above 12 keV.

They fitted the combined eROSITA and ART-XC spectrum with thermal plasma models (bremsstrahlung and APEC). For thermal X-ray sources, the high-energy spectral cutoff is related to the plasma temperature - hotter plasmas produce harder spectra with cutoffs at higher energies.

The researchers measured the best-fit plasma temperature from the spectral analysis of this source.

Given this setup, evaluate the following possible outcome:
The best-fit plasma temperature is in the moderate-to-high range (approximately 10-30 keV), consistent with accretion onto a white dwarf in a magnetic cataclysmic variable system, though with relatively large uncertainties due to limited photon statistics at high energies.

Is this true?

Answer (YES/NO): NO